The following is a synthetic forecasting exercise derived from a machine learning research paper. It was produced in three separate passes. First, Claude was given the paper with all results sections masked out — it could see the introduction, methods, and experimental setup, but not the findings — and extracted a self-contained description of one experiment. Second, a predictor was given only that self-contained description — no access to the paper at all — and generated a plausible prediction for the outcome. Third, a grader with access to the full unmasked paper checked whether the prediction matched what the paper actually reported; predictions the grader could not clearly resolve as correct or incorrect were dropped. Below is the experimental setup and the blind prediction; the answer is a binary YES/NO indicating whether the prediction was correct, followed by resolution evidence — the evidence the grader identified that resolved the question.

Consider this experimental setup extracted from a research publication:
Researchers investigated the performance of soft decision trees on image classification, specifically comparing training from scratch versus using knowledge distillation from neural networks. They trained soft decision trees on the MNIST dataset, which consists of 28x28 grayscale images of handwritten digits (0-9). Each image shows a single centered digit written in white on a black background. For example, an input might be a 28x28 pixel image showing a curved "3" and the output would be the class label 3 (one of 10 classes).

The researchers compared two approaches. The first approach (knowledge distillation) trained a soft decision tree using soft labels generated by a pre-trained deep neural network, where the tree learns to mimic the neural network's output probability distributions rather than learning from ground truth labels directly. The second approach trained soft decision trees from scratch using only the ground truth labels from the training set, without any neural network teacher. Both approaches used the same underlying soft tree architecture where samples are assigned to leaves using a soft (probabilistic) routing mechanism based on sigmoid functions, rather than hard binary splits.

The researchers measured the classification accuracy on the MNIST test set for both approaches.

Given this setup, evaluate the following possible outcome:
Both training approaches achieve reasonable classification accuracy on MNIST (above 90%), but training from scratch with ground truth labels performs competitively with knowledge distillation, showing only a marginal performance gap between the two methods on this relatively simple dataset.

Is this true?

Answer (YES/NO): NO